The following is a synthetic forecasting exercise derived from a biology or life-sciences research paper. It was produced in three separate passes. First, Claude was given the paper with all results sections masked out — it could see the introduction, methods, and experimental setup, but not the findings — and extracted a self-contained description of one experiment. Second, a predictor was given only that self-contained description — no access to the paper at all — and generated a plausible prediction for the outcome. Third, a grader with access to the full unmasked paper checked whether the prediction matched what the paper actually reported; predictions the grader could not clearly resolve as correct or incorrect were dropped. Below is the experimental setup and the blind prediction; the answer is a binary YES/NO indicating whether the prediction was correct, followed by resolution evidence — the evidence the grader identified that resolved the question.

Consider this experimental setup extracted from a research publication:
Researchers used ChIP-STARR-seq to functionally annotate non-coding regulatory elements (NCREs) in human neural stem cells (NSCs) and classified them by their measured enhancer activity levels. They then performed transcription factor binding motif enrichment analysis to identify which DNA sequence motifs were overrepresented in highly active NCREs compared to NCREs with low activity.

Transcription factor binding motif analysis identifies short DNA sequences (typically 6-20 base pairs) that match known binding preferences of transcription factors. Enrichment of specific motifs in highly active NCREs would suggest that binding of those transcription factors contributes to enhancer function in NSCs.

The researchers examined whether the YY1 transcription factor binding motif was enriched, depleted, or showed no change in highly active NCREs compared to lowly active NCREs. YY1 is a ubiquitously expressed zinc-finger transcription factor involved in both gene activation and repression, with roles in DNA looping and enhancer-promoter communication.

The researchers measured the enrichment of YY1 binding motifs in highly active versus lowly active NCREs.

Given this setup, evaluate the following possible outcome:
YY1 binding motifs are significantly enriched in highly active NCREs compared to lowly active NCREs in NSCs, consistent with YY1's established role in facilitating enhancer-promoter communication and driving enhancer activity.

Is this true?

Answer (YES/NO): YES